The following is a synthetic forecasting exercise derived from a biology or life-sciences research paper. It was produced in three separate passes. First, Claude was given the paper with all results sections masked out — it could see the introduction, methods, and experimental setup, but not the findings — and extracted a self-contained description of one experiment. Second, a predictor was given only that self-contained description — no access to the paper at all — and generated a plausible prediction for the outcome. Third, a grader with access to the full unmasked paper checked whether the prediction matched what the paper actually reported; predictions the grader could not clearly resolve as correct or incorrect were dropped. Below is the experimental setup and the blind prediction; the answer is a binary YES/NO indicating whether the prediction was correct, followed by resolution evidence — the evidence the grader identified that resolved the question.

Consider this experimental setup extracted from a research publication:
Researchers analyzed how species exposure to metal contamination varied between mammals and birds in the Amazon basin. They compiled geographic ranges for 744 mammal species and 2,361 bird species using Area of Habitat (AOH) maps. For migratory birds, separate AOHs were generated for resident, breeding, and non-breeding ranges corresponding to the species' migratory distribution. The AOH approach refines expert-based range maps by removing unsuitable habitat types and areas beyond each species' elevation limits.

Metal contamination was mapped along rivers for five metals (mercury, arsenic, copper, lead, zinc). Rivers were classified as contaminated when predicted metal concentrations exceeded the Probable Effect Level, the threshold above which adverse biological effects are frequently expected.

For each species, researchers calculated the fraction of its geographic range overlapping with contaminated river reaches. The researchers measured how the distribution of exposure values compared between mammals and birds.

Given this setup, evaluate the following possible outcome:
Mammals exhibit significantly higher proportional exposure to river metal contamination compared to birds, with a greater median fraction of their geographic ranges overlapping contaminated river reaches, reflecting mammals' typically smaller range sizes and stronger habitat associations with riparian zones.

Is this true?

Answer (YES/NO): NO